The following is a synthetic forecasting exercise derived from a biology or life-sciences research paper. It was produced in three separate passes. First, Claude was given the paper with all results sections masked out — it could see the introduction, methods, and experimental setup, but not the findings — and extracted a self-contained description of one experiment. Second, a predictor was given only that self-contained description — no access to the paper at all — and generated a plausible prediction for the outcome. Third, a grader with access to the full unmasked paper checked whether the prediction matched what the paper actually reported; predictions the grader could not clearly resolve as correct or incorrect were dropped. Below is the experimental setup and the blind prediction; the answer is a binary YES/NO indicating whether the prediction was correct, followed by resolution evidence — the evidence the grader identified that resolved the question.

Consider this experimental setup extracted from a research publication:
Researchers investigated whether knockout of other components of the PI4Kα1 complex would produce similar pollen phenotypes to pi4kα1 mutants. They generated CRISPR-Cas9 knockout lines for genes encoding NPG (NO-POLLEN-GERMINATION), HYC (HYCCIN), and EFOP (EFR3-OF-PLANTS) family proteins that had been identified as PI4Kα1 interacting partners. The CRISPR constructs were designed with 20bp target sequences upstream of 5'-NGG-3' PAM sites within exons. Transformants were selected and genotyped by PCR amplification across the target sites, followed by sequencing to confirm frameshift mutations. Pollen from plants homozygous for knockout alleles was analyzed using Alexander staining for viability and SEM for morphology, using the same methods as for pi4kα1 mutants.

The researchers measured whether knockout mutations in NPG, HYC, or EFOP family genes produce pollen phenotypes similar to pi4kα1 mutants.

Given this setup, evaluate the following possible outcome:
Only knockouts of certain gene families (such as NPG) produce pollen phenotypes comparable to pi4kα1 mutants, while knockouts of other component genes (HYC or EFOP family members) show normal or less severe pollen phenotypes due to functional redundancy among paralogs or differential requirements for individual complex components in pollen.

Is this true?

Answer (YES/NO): NO